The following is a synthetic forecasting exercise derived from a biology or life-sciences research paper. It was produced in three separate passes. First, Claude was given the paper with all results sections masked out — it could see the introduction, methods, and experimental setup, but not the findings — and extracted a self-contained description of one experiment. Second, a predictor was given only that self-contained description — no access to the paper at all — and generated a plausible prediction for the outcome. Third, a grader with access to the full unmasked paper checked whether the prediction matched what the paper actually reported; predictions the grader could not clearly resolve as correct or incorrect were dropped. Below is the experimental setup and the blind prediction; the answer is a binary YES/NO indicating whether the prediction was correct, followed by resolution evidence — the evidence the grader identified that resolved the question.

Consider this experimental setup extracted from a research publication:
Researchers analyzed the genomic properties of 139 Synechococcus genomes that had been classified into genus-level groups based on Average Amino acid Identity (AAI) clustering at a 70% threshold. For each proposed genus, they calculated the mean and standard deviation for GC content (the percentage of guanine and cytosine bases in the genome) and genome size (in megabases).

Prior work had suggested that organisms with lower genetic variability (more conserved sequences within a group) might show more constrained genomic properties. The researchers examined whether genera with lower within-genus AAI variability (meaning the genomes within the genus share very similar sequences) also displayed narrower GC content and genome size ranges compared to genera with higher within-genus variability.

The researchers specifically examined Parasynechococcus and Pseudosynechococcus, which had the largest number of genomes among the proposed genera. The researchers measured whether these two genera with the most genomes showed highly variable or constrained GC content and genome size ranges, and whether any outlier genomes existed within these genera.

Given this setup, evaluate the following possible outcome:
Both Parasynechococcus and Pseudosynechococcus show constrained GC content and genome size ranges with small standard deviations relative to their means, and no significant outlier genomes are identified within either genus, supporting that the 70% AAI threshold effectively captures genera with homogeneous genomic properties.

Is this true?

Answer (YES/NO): NO